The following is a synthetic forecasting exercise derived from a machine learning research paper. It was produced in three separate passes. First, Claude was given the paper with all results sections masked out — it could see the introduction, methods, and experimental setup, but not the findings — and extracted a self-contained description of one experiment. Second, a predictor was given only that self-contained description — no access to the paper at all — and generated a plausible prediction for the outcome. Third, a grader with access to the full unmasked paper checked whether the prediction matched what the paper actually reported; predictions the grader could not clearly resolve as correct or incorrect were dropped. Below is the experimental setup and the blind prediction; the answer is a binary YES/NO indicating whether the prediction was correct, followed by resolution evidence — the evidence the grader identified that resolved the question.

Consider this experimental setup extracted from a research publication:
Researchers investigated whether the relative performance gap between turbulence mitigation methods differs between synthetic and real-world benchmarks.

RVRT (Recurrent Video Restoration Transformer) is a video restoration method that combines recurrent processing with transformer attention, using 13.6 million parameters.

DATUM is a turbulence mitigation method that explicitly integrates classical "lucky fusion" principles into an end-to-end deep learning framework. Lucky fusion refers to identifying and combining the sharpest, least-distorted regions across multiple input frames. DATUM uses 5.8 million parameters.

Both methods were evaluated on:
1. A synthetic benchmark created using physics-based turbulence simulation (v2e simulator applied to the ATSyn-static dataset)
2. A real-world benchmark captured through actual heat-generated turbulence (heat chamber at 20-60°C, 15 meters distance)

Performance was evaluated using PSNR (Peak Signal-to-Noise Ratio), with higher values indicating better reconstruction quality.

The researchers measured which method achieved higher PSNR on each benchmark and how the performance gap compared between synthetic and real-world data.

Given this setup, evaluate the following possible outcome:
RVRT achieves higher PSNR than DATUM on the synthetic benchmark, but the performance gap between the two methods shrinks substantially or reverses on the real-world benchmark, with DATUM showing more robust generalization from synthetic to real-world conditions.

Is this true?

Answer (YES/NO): NO